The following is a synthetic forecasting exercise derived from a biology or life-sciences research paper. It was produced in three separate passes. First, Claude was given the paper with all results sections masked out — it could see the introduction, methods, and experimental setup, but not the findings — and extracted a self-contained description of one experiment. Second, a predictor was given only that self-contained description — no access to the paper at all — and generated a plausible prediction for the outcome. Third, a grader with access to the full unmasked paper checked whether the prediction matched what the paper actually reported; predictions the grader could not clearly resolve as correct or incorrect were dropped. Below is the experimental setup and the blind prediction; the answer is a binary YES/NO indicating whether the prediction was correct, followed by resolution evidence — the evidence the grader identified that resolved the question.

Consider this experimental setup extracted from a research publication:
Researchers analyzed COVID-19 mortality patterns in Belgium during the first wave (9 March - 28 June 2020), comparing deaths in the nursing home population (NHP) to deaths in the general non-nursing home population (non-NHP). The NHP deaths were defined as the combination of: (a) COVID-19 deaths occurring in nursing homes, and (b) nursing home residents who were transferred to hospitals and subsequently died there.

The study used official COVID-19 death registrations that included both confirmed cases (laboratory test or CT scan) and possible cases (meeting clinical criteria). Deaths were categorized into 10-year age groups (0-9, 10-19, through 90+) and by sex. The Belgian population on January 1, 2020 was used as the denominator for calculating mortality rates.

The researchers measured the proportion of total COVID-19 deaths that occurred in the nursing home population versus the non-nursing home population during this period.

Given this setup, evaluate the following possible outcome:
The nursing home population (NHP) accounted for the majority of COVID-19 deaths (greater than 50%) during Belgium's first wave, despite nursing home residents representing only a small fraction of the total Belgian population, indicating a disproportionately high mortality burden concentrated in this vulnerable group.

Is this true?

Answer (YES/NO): YES